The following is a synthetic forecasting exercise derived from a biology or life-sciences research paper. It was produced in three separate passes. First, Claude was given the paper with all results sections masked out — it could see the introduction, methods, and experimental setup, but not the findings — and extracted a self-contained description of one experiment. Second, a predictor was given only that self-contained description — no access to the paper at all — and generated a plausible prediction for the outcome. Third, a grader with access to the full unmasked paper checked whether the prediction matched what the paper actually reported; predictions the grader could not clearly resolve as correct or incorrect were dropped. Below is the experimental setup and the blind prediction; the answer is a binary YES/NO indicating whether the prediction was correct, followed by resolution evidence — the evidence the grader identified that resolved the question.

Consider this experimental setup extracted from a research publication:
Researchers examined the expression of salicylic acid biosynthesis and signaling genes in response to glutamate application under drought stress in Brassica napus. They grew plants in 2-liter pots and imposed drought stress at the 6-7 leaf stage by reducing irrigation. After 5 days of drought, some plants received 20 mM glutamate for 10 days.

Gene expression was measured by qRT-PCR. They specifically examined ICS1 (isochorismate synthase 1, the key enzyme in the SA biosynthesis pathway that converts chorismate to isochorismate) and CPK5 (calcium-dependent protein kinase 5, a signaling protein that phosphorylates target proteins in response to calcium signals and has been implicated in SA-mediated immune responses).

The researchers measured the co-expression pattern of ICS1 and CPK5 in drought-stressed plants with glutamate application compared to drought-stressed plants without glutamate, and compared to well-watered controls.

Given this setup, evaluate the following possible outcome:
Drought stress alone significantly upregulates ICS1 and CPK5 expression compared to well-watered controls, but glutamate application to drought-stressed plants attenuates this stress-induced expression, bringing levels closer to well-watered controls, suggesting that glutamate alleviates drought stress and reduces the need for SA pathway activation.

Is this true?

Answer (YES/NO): NO